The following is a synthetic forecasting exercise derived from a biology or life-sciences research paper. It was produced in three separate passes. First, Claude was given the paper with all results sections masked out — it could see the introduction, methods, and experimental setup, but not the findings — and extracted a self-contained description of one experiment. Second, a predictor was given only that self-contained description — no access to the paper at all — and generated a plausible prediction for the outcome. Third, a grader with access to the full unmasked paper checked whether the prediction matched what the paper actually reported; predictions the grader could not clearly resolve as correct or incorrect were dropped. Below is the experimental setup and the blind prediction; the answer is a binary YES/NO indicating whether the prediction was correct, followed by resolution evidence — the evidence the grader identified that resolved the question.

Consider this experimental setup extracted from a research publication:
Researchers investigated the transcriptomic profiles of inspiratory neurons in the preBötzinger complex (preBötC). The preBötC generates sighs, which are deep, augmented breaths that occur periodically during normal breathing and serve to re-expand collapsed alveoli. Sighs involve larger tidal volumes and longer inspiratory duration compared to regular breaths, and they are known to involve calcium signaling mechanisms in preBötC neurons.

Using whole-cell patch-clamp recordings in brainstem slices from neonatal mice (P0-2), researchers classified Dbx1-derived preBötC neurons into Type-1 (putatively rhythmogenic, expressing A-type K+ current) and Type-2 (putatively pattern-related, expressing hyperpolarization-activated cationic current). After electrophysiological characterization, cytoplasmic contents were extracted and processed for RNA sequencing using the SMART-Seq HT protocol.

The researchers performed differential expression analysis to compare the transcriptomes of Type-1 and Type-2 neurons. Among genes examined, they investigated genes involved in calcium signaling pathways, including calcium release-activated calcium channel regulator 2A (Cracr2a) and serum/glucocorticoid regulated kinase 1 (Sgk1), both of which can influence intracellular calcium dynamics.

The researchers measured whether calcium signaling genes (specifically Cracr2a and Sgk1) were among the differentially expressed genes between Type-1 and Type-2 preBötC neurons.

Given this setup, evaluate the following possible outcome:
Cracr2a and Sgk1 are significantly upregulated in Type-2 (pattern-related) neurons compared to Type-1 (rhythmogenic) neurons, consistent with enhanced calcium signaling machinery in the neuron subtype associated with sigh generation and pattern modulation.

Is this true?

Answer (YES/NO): YES